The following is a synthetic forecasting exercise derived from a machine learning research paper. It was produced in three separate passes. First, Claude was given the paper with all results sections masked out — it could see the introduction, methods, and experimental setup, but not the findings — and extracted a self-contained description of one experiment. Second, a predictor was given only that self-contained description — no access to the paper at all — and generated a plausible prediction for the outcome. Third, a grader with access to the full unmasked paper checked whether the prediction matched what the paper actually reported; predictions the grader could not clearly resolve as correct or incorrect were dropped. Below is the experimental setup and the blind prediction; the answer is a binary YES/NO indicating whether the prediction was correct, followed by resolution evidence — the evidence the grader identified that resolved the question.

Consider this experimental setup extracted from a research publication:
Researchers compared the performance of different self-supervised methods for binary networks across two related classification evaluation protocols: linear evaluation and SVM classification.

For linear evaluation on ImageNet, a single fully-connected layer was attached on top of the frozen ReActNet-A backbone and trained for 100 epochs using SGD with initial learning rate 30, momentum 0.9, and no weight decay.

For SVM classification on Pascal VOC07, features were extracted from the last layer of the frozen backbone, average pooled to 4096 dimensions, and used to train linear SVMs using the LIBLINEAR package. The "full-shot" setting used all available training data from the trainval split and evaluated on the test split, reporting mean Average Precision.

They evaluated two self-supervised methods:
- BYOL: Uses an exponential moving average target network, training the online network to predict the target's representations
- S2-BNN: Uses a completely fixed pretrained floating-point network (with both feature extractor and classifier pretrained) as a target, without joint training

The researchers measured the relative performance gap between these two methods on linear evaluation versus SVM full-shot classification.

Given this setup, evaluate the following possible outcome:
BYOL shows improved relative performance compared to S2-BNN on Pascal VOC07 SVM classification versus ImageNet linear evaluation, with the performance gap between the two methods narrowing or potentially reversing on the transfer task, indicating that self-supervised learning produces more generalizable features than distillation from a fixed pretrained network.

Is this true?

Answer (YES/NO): YES